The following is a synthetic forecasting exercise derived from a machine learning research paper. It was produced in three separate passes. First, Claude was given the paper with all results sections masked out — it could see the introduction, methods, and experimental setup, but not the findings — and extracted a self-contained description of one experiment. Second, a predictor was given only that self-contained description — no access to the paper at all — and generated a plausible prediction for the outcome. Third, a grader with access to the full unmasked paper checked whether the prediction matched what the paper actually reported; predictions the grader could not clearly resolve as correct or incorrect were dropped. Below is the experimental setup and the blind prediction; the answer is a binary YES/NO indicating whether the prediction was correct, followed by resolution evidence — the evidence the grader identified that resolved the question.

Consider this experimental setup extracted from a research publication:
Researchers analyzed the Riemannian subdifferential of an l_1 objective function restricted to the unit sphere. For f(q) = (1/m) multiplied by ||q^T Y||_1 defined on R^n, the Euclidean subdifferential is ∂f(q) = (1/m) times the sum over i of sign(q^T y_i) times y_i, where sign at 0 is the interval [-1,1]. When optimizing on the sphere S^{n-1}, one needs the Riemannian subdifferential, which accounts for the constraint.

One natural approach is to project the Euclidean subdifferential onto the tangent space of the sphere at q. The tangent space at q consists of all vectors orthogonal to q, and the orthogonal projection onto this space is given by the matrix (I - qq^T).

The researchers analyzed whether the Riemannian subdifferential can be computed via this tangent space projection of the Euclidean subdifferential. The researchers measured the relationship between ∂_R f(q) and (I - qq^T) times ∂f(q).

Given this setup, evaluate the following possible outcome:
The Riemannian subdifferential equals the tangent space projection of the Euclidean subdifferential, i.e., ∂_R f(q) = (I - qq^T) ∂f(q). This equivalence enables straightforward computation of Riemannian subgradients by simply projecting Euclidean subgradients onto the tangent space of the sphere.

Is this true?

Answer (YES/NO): YES